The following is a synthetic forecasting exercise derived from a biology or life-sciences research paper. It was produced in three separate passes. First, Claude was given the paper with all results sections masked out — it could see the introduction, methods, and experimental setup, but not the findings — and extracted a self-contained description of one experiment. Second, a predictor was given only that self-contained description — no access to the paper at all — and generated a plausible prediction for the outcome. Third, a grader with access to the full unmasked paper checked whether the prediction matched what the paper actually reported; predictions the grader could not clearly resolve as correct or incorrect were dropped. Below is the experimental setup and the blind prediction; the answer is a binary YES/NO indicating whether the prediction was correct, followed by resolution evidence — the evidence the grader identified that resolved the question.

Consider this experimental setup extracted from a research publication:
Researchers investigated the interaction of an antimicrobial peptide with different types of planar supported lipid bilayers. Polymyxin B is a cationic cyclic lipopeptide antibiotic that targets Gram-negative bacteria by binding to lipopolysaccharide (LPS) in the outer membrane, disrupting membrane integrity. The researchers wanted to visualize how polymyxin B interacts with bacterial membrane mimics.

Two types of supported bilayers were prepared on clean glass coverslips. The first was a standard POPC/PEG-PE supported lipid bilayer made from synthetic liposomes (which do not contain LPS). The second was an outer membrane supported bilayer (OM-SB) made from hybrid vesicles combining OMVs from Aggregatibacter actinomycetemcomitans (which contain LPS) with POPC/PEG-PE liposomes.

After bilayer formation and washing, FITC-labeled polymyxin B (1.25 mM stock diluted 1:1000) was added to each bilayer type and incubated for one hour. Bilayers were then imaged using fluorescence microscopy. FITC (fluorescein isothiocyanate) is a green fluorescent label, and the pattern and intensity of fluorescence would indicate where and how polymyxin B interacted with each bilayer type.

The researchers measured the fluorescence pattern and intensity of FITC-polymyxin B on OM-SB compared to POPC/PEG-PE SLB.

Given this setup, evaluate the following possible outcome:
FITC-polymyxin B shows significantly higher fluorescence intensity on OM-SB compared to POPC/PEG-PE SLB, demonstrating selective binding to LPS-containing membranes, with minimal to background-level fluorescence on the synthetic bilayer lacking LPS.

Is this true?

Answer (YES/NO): YES